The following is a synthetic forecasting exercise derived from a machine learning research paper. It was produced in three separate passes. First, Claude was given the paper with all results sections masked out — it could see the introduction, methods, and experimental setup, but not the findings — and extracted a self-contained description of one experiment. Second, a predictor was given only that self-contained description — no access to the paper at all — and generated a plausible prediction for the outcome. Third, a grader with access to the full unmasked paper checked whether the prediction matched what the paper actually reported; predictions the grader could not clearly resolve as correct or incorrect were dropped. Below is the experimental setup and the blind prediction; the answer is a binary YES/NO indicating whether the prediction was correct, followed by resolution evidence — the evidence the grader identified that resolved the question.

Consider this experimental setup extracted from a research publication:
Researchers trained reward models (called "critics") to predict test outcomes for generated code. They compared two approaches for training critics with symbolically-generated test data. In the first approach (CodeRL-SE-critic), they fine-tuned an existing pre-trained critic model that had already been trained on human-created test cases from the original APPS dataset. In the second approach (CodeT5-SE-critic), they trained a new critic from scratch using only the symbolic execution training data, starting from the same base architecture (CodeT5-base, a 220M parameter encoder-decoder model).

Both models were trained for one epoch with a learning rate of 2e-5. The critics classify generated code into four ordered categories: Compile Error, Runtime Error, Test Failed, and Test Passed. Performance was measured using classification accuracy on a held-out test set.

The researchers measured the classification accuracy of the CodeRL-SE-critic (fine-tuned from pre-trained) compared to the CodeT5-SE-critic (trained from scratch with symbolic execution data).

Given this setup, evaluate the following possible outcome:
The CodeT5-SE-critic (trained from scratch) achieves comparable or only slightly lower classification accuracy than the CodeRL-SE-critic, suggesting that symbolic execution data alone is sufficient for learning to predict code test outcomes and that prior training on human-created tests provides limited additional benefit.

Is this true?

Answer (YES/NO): NO